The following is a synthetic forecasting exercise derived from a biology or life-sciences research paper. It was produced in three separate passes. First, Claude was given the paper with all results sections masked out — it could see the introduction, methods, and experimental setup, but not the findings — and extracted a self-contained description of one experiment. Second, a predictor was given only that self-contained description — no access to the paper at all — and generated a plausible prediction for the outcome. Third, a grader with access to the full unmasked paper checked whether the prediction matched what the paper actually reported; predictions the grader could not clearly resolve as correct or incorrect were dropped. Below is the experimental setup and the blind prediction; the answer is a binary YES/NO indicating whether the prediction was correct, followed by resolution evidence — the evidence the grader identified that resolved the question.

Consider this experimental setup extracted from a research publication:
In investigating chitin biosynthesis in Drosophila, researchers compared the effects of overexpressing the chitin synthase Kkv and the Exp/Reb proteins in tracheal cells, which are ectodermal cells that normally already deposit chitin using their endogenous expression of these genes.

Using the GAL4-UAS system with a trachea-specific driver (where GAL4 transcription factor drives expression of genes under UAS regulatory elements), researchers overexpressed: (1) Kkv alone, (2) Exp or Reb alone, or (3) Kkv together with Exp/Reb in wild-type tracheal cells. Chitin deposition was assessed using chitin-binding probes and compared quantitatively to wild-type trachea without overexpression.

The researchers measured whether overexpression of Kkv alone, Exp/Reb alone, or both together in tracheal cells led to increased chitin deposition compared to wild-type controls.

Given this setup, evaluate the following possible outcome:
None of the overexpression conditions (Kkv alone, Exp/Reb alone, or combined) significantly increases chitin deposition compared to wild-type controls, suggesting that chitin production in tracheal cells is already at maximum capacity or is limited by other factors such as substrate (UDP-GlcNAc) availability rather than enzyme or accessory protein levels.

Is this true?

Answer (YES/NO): NO